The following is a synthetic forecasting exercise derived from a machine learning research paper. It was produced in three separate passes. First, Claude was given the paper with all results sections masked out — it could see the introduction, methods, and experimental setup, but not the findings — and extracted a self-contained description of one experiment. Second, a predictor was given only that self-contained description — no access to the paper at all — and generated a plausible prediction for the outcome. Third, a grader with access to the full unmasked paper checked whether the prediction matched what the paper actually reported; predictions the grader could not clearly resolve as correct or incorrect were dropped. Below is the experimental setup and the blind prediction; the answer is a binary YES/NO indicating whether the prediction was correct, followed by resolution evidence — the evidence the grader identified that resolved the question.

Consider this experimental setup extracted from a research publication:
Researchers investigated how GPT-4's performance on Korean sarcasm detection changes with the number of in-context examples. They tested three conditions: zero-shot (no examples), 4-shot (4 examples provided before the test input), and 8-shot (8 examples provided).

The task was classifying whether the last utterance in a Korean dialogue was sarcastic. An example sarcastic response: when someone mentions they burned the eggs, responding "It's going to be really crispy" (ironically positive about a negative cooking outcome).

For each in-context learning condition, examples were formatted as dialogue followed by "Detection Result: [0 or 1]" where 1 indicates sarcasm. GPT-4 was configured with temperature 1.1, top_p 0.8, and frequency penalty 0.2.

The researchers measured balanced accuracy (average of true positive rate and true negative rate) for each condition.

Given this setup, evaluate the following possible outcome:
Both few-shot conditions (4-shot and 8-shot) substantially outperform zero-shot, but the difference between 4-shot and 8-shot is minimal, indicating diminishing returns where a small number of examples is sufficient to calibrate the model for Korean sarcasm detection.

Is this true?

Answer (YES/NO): NO